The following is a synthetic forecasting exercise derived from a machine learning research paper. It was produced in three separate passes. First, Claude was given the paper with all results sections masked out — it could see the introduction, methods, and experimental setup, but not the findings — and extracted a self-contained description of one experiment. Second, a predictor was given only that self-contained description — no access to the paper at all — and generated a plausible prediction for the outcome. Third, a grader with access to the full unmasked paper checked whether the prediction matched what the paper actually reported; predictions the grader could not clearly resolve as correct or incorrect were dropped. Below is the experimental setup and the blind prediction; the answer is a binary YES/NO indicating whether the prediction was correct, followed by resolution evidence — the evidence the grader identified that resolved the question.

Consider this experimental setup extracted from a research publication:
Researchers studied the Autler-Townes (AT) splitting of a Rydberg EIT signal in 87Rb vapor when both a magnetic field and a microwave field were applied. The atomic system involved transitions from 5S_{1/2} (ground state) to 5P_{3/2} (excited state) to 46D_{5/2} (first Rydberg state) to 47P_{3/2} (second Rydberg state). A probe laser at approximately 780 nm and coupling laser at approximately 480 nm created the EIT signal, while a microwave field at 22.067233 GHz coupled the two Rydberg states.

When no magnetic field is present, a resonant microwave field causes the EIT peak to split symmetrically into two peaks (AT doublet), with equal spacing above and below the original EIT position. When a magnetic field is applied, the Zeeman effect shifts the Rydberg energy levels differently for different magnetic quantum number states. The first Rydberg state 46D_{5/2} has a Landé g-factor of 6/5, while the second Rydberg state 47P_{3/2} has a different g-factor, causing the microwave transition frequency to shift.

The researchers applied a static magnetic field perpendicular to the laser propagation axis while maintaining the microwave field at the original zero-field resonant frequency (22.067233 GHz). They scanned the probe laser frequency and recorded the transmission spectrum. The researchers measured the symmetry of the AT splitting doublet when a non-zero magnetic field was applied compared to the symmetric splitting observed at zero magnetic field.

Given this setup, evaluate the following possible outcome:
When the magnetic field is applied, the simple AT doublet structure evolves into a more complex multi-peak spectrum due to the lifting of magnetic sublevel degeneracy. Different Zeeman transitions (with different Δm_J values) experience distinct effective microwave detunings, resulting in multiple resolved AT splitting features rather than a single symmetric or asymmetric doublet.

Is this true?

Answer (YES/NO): YES